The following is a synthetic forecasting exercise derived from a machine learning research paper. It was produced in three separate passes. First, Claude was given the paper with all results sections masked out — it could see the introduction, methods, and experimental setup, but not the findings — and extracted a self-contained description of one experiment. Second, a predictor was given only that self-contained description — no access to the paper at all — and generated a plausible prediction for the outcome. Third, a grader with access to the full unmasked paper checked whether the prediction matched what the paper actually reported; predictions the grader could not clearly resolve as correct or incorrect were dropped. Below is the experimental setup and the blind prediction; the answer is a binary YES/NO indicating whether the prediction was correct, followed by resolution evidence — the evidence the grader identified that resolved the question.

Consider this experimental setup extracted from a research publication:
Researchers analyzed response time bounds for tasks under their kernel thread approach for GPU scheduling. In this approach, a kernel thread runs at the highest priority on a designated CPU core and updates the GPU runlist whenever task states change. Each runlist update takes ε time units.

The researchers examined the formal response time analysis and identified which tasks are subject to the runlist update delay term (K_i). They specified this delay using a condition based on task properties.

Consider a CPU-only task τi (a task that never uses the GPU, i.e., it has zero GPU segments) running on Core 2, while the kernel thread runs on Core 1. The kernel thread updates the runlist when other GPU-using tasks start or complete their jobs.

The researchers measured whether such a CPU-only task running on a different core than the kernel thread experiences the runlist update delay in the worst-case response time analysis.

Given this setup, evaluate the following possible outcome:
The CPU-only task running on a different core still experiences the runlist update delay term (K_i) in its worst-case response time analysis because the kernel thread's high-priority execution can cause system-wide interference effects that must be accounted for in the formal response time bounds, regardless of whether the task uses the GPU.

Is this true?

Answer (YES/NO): NO